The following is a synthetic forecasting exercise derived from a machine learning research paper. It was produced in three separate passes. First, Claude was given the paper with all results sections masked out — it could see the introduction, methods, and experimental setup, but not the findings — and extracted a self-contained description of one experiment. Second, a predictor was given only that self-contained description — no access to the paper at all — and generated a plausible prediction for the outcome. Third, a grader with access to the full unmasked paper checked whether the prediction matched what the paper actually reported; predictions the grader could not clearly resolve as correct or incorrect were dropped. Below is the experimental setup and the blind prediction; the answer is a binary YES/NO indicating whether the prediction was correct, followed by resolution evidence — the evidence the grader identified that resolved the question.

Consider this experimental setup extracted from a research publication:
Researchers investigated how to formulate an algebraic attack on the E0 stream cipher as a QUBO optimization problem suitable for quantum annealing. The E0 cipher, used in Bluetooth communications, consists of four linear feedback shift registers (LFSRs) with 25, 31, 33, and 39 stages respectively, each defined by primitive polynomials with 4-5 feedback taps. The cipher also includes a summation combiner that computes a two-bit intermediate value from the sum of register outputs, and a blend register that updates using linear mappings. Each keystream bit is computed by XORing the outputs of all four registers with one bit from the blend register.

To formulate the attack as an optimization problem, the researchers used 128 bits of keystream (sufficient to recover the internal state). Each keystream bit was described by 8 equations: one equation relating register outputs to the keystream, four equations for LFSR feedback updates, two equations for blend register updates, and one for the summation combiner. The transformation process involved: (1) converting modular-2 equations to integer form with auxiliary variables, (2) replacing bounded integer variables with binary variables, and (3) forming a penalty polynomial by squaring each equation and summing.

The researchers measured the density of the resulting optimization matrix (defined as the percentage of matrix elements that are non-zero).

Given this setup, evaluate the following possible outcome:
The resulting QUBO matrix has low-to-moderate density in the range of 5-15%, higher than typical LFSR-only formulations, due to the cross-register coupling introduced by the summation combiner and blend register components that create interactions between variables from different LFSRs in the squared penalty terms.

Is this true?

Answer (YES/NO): NO